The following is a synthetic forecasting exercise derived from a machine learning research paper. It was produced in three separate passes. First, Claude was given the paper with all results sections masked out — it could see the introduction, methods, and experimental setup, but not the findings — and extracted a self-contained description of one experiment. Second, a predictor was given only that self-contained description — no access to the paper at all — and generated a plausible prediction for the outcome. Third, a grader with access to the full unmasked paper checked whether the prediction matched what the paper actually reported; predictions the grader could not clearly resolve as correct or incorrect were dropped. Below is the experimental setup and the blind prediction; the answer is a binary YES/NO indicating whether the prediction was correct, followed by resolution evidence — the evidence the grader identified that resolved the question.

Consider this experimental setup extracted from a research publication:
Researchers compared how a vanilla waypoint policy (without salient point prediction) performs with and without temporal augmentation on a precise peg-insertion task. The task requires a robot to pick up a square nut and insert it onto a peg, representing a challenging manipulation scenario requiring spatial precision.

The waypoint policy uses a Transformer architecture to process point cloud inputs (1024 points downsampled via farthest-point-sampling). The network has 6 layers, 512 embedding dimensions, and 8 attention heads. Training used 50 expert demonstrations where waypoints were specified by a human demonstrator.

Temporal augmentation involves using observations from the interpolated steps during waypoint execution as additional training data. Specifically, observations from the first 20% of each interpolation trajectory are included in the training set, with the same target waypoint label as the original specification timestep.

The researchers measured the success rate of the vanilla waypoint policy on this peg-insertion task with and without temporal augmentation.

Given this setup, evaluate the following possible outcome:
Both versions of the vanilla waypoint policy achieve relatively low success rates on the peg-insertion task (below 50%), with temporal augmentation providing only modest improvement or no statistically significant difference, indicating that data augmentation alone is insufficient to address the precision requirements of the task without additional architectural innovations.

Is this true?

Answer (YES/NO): YES